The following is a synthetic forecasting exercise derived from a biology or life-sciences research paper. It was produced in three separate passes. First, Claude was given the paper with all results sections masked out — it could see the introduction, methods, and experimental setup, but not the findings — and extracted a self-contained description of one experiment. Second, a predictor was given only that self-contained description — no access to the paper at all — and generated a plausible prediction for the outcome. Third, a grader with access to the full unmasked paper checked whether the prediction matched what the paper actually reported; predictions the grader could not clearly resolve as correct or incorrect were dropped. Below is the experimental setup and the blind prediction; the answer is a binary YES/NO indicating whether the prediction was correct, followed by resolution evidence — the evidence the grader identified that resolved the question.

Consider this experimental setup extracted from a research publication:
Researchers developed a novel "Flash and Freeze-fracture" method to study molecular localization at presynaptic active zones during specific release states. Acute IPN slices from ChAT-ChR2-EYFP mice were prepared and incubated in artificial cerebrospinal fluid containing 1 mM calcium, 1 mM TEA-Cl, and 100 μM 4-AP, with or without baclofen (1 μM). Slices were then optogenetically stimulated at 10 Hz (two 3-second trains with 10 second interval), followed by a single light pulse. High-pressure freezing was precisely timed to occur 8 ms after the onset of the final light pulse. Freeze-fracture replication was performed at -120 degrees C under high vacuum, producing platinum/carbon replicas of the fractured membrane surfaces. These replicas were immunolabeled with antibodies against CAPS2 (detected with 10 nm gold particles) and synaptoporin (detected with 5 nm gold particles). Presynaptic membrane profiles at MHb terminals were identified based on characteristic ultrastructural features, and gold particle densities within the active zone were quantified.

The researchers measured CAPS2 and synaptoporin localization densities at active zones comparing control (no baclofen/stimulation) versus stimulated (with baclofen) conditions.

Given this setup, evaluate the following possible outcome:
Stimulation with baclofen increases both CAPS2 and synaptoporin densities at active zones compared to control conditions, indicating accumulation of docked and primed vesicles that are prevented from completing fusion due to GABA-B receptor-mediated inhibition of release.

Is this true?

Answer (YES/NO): NO